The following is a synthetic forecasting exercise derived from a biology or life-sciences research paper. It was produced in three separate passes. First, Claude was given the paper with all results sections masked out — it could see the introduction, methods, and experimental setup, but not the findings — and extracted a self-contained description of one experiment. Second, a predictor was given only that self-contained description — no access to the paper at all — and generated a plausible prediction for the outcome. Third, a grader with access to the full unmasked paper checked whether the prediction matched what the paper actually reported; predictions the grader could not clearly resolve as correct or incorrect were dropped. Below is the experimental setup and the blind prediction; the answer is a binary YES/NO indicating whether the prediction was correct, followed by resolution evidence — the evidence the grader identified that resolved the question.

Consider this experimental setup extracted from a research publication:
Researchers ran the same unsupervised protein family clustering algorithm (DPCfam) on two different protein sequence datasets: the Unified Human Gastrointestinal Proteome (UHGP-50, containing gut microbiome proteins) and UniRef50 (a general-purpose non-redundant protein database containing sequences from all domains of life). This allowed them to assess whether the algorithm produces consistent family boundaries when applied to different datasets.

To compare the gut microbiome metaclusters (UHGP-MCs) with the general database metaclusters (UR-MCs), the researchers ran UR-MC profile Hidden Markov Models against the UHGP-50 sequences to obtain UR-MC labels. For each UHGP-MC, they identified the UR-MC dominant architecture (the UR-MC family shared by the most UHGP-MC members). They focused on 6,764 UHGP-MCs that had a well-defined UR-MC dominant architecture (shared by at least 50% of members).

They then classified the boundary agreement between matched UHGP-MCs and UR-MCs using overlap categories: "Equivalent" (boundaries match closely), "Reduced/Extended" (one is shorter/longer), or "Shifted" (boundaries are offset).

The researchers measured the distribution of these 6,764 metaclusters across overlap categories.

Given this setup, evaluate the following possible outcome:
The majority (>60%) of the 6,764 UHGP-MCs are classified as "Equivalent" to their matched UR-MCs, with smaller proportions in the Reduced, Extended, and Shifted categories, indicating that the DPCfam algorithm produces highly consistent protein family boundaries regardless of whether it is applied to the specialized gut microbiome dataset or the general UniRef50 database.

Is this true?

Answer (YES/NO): NO